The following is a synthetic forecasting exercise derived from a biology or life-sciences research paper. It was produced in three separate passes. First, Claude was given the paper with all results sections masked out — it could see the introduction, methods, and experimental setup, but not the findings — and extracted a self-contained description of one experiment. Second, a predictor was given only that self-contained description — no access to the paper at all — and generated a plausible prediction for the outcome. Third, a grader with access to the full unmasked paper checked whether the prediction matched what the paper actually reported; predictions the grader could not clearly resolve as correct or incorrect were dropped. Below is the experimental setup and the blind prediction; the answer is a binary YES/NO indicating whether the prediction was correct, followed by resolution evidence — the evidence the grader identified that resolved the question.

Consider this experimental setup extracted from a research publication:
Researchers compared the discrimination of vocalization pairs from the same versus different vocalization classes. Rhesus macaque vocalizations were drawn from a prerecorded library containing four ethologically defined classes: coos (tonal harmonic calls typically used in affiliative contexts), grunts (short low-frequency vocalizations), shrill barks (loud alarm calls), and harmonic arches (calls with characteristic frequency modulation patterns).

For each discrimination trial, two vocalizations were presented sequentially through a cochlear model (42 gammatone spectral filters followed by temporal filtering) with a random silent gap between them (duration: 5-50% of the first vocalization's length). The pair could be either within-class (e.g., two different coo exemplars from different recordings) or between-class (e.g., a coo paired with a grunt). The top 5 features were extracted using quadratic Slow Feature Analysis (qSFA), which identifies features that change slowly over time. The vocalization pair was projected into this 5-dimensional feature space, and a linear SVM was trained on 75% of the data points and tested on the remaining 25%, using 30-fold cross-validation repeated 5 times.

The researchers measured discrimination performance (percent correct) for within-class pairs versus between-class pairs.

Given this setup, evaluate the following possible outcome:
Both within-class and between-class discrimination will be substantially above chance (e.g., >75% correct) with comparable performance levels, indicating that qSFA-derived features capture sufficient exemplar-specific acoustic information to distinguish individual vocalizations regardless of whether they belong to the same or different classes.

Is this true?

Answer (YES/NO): YES